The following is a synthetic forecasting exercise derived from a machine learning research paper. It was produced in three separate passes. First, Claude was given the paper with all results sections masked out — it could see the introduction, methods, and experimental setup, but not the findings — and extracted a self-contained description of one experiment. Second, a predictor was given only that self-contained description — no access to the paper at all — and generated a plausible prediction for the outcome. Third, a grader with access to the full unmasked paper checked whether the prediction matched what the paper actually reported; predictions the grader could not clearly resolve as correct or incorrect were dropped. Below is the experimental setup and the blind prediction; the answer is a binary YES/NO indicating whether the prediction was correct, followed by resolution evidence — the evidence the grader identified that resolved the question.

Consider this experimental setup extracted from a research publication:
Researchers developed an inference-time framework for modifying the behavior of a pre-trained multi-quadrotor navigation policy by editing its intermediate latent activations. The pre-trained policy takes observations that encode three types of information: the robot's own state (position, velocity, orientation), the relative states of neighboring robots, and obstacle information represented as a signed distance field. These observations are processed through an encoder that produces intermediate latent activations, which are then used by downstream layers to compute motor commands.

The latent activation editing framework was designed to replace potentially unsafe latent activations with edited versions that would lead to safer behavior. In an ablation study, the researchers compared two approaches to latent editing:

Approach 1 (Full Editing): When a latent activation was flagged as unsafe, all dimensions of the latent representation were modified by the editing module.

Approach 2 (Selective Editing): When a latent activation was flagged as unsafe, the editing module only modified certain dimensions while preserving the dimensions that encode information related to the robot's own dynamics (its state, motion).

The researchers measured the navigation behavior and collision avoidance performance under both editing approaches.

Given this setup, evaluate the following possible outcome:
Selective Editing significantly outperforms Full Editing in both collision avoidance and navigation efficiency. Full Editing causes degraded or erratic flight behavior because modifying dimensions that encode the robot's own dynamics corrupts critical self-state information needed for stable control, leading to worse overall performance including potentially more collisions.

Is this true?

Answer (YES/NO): YES